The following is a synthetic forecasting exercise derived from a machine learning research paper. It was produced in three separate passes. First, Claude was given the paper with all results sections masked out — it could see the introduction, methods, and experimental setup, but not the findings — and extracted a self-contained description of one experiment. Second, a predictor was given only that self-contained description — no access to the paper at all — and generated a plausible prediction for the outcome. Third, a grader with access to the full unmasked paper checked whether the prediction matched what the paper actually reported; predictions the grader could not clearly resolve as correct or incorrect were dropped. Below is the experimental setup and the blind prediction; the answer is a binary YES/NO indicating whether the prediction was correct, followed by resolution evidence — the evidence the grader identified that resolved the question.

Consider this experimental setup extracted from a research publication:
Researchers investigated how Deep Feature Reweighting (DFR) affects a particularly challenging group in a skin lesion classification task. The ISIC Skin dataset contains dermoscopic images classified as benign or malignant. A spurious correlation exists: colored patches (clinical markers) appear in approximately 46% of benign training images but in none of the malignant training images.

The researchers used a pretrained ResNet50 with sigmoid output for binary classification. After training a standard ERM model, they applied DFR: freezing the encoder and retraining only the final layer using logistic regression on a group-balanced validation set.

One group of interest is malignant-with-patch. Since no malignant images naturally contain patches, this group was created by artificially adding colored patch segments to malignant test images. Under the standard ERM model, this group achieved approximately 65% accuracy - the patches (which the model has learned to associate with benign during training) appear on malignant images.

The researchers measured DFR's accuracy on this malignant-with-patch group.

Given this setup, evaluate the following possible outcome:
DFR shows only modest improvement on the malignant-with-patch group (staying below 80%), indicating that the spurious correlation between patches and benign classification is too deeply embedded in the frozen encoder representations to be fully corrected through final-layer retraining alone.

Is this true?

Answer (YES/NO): NO